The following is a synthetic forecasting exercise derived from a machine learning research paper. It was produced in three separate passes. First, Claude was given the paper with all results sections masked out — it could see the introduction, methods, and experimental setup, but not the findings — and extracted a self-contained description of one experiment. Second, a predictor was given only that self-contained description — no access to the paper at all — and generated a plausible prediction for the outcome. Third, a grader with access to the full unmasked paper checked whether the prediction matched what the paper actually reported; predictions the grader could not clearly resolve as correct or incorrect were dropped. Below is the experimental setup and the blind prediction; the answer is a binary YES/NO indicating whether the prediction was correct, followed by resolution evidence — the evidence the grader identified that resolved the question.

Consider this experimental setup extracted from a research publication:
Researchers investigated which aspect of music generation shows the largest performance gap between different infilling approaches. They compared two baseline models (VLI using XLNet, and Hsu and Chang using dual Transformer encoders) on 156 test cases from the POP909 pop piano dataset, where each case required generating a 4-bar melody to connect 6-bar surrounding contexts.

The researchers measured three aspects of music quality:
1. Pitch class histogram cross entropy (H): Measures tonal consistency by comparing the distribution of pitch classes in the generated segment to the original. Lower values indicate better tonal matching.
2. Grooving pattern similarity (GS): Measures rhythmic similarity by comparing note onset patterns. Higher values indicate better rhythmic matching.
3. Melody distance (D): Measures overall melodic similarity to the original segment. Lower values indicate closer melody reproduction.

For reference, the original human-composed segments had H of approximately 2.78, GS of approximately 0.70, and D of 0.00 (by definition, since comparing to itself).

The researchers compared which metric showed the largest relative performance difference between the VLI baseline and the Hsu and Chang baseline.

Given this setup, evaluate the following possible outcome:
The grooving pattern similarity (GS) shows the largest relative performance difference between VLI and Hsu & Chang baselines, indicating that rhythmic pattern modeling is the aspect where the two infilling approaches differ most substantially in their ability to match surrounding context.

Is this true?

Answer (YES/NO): NO